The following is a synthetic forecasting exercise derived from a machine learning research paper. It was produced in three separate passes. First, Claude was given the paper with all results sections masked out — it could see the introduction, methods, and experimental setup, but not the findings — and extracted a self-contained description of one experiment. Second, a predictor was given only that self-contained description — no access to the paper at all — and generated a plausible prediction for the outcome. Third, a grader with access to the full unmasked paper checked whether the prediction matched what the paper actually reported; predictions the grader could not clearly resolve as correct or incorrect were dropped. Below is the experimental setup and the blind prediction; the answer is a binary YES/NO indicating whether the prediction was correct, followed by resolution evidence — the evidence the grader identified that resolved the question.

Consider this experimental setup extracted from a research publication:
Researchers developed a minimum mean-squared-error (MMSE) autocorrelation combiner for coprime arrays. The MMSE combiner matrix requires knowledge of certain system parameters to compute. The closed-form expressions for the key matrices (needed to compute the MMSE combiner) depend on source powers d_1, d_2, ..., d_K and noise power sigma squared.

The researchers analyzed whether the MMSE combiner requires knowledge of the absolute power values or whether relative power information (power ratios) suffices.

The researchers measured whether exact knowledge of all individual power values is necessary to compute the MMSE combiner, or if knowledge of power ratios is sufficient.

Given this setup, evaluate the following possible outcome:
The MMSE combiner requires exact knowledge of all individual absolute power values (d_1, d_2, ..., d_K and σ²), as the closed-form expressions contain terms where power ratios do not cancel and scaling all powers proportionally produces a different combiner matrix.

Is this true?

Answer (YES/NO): NO